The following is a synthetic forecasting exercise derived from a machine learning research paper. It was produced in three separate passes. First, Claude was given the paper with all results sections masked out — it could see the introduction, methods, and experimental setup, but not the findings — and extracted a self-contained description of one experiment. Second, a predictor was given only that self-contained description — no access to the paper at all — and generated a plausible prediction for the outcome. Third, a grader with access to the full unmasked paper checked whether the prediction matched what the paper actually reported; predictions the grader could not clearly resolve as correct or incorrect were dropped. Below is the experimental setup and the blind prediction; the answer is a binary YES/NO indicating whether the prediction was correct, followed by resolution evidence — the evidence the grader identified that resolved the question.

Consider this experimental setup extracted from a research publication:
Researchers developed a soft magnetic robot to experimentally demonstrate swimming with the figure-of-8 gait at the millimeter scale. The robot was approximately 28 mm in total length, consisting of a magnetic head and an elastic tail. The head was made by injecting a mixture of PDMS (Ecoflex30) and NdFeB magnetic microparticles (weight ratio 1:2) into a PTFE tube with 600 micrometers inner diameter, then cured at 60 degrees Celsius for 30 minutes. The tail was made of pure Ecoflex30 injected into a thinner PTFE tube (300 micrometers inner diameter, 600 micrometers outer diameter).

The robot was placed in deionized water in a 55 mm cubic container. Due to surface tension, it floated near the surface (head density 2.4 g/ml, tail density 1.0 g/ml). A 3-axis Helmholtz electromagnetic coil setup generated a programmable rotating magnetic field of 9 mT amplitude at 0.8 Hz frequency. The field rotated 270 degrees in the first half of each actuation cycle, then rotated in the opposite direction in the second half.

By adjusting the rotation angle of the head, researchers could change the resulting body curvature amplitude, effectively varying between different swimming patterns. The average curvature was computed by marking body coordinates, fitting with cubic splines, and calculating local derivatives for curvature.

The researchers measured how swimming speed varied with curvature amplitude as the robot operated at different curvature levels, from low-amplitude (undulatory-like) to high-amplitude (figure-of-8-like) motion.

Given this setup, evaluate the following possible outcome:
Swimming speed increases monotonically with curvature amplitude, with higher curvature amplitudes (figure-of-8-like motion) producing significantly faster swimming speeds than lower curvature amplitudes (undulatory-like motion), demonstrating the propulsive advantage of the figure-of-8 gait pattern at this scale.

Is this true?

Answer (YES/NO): NO